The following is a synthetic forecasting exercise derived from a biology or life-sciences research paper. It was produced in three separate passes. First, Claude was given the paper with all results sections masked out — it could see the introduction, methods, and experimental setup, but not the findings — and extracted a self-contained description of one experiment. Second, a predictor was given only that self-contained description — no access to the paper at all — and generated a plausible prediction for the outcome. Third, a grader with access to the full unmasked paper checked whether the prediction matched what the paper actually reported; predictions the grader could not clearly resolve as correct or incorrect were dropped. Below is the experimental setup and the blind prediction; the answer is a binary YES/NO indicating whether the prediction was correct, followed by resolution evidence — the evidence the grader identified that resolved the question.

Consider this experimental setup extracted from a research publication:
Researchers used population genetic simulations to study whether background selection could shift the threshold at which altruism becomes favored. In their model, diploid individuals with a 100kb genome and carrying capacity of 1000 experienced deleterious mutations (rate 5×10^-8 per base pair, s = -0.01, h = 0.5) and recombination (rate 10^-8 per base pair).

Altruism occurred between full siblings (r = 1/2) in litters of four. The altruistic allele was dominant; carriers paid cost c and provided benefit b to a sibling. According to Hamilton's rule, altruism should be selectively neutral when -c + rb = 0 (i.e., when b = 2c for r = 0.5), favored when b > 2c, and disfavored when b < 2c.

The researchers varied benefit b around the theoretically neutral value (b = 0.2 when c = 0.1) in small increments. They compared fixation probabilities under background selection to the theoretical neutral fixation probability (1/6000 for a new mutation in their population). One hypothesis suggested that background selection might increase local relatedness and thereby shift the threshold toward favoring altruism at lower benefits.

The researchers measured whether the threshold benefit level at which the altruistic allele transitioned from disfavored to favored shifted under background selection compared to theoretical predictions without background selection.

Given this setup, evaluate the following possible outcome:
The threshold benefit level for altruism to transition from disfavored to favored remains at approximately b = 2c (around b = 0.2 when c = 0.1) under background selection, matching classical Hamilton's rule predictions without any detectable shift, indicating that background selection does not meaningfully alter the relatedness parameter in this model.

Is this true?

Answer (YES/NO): YES